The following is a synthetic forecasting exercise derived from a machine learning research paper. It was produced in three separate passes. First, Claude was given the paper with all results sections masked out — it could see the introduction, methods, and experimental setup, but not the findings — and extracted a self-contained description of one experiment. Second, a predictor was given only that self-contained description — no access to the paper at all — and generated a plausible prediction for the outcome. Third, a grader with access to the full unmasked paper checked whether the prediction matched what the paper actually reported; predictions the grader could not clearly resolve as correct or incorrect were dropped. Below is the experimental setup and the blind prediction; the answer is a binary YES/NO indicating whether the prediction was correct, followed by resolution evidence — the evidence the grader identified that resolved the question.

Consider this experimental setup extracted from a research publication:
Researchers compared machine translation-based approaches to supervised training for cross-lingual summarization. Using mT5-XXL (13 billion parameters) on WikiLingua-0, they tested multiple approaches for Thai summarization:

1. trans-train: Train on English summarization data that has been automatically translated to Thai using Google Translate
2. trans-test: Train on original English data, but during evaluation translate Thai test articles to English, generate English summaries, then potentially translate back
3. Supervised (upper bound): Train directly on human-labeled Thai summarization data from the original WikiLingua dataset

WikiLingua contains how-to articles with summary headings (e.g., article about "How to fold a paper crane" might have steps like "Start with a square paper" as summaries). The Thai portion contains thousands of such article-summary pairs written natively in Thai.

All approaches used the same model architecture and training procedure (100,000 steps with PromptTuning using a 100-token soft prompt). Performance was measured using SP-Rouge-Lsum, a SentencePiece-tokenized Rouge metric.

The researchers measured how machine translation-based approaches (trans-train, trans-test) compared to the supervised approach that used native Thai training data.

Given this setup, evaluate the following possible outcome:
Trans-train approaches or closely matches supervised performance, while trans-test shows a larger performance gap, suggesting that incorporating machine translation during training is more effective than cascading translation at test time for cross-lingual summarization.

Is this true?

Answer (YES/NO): NO